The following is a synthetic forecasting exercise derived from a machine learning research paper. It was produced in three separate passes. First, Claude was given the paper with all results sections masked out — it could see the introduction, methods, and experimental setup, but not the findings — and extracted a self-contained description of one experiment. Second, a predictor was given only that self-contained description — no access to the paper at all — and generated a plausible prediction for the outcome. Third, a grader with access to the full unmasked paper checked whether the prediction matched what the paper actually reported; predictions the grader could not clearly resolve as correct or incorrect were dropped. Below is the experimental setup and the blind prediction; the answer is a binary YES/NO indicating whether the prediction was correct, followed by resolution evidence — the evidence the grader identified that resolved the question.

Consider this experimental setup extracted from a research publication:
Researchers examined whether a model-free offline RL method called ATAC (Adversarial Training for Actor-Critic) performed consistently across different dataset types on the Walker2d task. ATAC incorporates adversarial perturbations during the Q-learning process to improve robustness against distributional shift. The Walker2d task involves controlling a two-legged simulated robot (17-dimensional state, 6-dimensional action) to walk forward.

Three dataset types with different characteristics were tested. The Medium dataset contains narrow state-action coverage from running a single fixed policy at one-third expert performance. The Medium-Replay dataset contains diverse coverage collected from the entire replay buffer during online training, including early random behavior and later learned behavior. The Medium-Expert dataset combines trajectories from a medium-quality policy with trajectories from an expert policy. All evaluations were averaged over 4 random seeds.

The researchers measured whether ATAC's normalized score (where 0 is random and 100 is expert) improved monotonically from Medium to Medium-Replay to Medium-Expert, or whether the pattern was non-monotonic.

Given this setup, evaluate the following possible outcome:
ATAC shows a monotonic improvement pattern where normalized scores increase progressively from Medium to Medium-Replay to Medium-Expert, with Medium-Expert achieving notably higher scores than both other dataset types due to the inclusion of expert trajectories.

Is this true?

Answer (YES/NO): YES